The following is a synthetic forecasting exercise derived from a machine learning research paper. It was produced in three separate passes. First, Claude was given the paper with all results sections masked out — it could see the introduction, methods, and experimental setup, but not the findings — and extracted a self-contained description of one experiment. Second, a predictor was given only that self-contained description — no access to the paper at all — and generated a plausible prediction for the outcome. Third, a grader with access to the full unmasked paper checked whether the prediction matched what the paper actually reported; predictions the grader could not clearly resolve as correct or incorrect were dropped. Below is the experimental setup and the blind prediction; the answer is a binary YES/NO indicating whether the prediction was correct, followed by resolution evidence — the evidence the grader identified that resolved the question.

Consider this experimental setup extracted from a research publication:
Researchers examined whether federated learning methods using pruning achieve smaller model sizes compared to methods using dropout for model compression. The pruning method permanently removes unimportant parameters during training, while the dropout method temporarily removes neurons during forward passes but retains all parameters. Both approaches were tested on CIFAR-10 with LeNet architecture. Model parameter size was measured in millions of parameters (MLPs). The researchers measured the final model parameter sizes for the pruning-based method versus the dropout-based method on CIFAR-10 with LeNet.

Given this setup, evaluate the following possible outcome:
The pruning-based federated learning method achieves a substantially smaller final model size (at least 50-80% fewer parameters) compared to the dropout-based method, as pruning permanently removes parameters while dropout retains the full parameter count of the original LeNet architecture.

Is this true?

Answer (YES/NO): NO